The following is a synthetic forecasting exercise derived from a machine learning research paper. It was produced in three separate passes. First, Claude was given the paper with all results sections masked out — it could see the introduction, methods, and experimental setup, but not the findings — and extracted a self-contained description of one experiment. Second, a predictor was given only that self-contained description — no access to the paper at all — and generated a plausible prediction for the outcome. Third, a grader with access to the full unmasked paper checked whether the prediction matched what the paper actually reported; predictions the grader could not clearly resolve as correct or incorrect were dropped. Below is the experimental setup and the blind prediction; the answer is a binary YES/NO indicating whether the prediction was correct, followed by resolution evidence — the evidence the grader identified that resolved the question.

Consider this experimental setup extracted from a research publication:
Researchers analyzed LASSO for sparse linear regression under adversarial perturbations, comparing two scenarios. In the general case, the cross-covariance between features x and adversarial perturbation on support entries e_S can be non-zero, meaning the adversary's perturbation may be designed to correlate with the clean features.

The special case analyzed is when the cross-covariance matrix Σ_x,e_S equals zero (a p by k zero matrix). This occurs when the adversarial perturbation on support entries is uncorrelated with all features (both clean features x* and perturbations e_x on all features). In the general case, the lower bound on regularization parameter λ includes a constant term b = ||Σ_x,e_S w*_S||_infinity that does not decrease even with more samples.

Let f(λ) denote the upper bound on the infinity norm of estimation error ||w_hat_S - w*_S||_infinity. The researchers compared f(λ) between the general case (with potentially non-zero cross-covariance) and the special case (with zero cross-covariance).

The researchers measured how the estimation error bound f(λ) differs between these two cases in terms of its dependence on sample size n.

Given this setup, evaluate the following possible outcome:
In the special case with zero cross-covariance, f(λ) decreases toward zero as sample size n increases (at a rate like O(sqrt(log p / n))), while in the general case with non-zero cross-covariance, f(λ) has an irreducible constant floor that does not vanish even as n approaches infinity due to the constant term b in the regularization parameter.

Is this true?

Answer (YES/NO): YES